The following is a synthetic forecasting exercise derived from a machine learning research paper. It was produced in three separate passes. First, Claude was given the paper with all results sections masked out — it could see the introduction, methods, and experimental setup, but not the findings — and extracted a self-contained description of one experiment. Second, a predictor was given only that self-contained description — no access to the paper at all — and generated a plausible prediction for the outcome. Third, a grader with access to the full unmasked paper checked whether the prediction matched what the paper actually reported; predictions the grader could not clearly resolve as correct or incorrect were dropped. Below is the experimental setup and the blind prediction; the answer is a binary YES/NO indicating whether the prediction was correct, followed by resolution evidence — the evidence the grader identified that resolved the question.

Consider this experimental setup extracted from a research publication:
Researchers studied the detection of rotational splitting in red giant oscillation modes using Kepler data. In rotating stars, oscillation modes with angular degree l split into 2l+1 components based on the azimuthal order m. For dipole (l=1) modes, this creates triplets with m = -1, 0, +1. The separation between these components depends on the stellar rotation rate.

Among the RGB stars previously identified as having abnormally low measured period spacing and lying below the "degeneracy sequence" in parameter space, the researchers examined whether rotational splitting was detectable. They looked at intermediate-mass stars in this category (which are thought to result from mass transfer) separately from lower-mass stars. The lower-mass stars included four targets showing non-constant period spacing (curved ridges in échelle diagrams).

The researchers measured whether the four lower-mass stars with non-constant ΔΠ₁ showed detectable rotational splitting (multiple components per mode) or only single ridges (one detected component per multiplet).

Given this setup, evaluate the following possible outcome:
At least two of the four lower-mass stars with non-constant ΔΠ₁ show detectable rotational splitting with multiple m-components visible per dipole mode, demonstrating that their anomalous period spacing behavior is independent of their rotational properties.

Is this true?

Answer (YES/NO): NO